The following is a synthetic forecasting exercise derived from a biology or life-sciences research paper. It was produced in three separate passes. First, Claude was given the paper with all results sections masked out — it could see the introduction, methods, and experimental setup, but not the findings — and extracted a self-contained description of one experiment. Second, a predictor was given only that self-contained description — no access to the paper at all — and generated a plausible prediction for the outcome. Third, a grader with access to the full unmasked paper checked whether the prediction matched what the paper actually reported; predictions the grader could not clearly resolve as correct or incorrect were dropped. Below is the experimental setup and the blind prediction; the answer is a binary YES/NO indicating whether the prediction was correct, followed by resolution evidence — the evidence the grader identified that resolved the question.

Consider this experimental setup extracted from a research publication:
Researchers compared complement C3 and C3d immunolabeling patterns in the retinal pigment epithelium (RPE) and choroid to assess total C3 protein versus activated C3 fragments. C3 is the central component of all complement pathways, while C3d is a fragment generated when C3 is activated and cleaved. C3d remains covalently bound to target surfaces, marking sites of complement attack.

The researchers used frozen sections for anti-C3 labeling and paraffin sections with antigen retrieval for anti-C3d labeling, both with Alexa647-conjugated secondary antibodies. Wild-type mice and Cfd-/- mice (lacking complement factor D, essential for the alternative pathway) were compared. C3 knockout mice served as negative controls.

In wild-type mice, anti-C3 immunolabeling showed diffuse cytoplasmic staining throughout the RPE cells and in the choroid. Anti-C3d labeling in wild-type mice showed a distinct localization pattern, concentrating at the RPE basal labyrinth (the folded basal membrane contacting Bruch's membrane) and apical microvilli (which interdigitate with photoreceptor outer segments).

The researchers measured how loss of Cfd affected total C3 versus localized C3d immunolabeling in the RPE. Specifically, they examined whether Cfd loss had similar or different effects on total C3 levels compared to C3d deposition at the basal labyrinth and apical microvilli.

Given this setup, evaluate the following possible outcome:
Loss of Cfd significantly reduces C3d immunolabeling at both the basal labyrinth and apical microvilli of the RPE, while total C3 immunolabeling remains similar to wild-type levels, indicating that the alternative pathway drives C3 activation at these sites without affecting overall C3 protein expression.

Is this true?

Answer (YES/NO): NO